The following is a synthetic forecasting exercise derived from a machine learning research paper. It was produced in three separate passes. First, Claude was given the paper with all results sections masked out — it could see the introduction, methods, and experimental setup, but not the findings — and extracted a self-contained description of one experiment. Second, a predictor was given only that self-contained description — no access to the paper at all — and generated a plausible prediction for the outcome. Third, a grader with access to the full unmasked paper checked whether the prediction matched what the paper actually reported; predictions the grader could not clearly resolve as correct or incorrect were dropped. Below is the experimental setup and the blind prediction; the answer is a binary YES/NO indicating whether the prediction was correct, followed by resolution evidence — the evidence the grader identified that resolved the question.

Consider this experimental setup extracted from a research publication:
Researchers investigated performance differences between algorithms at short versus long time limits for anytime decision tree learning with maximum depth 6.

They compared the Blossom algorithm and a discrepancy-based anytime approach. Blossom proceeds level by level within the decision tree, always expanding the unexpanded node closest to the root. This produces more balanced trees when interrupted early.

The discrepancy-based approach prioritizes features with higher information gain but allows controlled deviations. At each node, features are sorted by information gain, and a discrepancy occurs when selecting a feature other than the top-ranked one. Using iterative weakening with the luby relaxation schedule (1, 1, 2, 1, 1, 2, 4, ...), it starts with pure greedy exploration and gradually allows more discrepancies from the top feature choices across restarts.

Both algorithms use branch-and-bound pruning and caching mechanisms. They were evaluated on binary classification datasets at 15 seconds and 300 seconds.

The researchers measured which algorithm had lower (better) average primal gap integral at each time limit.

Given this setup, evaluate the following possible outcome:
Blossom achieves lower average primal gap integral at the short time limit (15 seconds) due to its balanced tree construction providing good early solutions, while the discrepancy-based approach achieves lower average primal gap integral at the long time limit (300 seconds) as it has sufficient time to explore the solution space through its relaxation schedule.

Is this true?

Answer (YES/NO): YES